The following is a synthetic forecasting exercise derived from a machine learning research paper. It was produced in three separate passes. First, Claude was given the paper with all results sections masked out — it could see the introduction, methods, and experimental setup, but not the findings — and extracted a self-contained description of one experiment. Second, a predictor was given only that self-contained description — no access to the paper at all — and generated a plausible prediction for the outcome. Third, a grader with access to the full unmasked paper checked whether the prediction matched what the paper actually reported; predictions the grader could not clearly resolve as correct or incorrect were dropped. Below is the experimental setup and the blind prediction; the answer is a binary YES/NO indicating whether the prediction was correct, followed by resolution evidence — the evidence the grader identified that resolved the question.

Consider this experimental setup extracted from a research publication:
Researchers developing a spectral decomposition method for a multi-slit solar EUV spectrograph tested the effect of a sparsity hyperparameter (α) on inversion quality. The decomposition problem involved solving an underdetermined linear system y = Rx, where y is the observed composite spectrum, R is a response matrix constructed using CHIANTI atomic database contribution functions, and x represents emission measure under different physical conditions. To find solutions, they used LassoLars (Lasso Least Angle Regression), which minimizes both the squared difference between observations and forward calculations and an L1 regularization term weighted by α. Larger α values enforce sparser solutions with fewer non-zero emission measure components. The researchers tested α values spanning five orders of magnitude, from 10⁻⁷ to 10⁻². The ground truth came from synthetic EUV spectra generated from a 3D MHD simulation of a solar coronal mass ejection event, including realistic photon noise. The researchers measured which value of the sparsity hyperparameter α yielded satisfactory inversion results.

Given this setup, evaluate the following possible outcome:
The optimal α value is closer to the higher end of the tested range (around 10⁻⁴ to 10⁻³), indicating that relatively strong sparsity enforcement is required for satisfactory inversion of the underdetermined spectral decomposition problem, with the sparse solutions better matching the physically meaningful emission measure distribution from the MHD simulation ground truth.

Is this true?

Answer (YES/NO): NO